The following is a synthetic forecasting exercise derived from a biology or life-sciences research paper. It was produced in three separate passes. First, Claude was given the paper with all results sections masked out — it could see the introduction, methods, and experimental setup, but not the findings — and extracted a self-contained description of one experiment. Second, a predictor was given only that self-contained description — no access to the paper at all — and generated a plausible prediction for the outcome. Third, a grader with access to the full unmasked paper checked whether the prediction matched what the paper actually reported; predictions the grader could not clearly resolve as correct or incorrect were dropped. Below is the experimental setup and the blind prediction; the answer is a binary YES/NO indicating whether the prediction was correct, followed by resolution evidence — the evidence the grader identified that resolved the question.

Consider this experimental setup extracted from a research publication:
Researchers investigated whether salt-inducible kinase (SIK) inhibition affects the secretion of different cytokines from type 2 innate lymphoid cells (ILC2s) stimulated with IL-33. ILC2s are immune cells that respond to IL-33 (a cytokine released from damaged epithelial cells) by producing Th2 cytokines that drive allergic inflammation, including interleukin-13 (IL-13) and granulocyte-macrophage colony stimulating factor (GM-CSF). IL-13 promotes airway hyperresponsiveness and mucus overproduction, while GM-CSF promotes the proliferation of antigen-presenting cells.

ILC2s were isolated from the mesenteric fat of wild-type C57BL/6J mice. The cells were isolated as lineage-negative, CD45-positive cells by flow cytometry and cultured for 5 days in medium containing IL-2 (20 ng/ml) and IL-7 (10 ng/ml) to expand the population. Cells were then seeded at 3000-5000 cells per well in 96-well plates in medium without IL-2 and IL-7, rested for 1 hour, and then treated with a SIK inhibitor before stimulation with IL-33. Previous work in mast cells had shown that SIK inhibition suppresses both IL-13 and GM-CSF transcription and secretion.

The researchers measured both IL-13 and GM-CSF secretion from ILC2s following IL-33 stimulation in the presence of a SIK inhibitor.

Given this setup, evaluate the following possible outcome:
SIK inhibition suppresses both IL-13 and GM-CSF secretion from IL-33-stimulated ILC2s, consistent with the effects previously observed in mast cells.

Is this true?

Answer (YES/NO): NO